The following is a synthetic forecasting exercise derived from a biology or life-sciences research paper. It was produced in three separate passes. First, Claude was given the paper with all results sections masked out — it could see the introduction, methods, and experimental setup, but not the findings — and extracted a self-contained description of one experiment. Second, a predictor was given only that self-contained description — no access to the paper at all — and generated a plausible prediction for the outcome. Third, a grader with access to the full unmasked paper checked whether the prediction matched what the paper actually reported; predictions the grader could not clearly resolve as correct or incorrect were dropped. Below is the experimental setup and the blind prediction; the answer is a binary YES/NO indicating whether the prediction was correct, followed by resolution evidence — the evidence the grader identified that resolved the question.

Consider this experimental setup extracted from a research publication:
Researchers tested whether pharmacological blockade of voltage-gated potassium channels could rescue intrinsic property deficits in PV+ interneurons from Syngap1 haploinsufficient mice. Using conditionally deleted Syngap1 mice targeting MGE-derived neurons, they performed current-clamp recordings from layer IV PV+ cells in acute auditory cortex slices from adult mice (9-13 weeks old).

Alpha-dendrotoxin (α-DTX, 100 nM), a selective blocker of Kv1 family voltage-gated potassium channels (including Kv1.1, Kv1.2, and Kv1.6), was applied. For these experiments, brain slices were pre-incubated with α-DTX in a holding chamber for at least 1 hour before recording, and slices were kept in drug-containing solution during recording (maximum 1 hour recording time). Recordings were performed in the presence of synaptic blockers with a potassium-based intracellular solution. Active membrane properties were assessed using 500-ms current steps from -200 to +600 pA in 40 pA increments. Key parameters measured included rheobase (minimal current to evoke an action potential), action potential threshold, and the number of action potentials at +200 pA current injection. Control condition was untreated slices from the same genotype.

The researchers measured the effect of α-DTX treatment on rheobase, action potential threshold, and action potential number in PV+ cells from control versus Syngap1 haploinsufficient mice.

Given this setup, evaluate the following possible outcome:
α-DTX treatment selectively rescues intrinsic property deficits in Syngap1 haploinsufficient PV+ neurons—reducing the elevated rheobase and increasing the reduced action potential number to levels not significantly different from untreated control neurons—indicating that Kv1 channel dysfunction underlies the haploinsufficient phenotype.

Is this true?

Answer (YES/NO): NO